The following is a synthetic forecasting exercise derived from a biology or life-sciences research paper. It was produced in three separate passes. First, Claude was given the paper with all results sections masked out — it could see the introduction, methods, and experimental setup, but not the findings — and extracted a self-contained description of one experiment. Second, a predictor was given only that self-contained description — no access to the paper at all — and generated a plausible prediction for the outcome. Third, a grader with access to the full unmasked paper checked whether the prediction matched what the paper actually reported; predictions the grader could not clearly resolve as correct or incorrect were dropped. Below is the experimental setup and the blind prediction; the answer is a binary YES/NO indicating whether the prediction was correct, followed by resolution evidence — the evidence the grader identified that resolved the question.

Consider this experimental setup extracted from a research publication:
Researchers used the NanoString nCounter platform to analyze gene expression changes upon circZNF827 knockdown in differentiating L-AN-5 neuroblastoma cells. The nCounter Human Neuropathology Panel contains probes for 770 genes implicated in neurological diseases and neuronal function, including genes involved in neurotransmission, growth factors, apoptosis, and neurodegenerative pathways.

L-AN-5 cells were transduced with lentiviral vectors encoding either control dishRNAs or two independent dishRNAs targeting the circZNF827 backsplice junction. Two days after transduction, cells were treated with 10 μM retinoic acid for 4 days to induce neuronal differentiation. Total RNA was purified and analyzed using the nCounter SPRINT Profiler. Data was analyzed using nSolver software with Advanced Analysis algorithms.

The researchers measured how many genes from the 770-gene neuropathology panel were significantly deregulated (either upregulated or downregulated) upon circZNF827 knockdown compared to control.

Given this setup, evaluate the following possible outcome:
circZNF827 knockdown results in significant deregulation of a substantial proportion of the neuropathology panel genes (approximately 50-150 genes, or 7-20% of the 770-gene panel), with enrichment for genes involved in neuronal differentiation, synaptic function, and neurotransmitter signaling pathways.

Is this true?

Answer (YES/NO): YES